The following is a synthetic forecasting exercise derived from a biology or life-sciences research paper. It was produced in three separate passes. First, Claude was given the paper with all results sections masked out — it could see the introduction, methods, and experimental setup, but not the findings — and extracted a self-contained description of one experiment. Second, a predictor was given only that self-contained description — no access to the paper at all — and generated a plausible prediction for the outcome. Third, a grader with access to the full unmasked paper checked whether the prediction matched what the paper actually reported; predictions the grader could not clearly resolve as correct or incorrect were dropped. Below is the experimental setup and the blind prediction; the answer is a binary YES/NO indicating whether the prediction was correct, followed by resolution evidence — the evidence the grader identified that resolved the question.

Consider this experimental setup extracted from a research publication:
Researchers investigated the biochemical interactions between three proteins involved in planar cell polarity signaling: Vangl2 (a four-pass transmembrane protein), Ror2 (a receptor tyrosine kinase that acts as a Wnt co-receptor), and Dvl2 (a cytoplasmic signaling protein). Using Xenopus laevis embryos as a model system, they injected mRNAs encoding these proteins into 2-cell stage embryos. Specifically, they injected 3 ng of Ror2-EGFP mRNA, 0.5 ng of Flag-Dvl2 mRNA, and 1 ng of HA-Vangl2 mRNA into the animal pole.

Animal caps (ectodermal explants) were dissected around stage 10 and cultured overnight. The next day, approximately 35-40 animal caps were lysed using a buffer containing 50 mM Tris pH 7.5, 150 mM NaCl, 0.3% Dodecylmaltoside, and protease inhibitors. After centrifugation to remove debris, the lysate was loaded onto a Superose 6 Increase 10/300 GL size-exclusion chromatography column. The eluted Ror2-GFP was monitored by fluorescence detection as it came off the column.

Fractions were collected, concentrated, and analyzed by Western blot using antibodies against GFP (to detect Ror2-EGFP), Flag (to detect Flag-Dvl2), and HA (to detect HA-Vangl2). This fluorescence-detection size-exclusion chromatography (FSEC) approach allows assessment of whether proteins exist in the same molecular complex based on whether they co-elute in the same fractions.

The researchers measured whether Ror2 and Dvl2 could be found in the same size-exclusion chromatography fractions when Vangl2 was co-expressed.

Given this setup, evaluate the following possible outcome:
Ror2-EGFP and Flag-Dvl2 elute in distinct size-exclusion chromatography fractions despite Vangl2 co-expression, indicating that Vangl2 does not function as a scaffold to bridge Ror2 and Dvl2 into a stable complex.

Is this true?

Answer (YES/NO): NO